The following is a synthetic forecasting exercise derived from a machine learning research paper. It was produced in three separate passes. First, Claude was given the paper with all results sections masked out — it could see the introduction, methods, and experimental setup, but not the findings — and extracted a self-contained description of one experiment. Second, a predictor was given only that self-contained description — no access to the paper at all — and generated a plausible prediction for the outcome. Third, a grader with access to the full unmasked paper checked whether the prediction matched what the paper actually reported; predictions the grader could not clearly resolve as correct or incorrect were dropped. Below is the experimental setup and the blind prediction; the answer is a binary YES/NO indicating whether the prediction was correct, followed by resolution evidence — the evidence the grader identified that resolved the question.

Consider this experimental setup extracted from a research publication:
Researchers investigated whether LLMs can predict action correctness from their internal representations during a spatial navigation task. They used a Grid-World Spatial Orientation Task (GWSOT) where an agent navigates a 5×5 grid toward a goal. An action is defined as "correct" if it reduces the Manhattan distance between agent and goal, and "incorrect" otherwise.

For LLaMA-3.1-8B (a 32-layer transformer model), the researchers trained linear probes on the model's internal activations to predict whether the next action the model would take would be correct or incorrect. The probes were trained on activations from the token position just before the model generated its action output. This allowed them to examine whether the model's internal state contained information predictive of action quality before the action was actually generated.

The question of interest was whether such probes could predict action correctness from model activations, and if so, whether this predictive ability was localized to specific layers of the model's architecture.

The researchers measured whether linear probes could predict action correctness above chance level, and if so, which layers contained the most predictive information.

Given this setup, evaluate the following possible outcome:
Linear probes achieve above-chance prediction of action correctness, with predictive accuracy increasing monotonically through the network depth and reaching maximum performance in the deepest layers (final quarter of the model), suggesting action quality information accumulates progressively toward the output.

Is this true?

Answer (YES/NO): NO